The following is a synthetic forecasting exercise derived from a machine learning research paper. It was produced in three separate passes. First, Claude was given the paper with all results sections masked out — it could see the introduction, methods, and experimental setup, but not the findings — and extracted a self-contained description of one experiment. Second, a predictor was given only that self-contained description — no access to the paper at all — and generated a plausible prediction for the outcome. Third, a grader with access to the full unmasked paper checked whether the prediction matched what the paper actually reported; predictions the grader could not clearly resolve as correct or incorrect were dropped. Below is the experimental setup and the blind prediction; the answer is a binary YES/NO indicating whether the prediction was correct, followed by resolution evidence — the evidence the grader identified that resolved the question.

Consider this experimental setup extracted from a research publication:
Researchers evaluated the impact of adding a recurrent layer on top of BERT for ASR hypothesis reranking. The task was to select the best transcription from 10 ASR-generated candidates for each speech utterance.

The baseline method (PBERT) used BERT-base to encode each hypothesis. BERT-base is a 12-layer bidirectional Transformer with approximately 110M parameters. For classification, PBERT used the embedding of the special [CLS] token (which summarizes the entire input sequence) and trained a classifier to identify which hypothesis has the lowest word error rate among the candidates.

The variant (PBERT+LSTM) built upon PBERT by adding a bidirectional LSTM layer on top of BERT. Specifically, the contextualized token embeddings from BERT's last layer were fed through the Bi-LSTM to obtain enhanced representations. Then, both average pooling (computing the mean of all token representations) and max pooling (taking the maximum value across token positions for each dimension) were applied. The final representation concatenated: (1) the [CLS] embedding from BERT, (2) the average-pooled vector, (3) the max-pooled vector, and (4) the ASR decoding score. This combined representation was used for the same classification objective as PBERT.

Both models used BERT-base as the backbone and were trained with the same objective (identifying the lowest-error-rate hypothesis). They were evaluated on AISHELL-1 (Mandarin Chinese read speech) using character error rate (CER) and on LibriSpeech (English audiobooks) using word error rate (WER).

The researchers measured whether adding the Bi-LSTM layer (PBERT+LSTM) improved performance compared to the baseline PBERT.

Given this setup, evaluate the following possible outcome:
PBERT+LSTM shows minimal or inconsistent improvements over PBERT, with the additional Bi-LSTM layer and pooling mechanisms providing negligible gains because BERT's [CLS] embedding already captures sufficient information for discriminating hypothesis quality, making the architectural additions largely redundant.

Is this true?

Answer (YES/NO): NO